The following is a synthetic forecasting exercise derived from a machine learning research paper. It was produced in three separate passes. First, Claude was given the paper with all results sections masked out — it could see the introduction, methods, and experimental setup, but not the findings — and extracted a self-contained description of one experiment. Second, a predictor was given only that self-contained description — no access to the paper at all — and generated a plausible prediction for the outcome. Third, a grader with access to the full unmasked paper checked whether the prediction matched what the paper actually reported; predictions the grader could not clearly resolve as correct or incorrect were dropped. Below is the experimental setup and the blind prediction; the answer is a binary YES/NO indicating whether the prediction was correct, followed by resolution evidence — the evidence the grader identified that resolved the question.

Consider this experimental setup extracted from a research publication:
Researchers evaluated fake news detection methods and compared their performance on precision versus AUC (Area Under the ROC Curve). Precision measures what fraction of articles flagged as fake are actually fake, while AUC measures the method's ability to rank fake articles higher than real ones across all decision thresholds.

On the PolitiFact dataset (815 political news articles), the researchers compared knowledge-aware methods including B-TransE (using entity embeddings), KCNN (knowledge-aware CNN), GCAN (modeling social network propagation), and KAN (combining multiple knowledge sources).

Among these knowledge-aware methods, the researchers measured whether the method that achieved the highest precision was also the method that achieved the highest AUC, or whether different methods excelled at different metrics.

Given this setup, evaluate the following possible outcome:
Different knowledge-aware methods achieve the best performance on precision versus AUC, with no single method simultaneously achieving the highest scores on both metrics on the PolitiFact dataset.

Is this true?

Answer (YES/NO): NO